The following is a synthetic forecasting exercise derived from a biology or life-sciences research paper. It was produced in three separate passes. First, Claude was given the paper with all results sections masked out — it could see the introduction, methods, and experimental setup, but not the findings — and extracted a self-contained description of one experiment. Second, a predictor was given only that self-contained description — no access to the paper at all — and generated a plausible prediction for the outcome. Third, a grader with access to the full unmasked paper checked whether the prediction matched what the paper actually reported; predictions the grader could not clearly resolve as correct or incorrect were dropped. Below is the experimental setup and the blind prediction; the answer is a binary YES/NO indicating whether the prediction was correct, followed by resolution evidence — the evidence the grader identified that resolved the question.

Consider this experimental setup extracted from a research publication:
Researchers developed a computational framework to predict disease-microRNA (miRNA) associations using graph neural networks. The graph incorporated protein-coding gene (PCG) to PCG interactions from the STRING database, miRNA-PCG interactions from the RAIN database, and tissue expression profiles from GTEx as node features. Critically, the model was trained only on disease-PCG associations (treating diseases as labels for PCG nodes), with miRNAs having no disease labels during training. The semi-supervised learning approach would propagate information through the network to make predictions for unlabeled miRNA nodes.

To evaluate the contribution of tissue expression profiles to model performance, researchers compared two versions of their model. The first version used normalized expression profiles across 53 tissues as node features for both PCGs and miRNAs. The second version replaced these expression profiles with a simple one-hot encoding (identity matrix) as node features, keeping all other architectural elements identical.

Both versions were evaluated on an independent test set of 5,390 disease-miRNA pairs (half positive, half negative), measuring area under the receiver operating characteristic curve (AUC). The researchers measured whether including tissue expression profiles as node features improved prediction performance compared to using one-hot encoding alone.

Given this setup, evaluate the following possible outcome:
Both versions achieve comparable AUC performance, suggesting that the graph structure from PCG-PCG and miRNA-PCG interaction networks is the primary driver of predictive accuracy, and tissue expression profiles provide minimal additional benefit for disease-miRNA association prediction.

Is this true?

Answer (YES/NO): NO